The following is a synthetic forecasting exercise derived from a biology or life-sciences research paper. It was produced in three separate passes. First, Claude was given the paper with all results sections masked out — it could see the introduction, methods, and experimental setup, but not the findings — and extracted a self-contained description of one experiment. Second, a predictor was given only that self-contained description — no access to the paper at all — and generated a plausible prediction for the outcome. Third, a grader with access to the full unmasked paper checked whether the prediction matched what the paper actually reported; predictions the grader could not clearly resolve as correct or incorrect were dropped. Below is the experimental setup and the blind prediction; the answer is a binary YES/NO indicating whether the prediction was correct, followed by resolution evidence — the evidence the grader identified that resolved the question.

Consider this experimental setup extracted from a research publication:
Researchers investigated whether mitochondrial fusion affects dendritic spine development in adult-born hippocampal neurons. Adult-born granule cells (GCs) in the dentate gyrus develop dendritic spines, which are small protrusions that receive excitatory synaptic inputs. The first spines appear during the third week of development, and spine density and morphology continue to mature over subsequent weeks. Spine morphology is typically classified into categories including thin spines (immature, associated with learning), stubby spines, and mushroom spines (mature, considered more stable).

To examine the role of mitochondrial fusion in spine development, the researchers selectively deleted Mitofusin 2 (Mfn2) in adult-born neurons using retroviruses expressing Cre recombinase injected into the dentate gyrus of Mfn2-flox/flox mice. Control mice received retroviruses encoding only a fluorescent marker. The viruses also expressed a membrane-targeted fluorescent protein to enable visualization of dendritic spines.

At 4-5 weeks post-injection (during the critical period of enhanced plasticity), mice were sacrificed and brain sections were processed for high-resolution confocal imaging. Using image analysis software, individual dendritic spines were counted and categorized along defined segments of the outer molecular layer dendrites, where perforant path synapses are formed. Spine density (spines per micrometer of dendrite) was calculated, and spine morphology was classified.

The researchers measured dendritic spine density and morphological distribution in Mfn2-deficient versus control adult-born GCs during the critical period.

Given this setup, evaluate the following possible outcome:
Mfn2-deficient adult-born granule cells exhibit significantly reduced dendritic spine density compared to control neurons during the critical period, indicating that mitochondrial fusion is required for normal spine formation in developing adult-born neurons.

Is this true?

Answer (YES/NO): NO